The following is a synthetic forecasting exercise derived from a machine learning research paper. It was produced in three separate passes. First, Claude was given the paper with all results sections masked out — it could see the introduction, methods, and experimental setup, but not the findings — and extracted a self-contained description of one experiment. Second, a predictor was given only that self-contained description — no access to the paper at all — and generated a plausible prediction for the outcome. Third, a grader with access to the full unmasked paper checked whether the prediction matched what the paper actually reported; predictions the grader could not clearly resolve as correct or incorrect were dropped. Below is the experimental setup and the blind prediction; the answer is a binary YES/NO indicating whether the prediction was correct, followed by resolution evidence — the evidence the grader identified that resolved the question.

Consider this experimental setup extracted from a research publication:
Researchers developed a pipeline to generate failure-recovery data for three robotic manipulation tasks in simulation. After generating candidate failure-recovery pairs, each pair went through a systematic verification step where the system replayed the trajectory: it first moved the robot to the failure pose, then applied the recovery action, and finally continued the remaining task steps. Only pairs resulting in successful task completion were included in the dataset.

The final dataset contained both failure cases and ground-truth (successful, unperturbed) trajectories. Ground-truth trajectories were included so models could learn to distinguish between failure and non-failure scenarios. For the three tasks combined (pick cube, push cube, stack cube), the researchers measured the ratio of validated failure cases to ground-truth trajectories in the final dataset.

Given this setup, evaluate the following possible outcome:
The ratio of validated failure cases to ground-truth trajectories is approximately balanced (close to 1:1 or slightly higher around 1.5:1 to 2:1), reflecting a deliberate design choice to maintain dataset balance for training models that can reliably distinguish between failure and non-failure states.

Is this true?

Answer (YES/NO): NO